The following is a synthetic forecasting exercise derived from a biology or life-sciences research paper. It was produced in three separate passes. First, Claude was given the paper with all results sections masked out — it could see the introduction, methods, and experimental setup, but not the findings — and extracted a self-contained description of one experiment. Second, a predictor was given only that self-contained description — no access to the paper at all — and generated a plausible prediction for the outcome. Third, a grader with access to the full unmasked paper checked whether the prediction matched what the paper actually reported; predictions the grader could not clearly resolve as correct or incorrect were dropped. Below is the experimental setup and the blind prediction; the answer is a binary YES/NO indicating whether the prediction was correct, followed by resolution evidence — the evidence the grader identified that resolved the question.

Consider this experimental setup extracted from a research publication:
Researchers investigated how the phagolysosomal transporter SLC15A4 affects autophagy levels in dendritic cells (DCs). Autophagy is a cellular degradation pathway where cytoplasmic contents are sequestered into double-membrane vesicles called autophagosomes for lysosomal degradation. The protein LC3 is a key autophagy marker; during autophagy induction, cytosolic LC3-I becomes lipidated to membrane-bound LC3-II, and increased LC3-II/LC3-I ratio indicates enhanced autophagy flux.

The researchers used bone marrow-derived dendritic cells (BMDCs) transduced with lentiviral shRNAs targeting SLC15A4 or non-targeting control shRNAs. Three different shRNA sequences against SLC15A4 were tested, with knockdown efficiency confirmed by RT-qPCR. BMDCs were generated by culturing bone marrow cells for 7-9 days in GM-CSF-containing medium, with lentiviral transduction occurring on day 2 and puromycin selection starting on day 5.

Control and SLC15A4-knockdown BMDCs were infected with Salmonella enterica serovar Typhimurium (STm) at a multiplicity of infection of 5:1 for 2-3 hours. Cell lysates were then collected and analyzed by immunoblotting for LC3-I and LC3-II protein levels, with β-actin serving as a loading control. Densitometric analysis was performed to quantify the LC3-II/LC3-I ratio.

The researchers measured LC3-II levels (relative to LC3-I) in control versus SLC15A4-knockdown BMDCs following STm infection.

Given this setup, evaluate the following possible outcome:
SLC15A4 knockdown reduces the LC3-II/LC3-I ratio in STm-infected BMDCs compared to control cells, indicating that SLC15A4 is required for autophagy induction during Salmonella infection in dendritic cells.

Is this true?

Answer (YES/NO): NO